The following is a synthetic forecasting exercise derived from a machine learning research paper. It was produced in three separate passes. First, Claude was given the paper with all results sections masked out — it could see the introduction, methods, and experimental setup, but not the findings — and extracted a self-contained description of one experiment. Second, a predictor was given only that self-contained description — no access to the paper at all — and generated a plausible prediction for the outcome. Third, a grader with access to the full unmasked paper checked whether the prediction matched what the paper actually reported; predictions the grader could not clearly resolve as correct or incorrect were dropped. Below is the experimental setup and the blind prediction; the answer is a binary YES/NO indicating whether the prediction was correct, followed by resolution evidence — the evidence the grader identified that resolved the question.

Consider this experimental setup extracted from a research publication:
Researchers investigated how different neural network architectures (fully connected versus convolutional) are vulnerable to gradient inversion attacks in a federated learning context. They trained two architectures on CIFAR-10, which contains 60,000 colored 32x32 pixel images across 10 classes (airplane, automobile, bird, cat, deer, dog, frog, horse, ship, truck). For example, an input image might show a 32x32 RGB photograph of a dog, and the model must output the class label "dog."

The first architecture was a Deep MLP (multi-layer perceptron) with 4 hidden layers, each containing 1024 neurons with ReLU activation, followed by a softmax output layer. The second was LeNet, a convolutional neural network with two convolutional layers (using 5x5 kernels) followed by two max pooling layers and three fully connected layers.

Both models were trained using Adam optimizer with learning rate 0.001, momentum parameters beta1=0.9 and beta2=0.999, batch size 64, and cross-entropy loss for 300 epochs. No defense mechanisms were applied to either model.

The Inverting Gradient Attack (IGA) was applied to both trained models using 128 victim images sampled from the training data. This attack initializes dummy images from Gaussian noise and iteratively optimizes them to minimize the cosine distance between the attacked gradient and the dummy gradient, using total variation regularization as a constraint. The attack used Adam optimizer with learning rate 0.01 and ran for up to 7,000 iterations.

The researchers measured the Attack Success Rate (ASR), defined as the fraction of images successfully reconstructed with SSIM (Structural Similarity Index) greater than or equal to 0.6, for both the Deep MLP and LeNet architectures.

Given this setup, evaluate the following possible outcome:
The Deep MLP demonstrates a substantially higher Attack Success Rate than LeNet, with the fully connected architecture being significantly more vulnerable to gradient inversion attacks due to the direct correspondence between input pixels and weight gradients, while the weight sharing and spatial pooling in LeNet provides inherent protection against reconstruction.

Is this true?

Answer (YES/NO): YES